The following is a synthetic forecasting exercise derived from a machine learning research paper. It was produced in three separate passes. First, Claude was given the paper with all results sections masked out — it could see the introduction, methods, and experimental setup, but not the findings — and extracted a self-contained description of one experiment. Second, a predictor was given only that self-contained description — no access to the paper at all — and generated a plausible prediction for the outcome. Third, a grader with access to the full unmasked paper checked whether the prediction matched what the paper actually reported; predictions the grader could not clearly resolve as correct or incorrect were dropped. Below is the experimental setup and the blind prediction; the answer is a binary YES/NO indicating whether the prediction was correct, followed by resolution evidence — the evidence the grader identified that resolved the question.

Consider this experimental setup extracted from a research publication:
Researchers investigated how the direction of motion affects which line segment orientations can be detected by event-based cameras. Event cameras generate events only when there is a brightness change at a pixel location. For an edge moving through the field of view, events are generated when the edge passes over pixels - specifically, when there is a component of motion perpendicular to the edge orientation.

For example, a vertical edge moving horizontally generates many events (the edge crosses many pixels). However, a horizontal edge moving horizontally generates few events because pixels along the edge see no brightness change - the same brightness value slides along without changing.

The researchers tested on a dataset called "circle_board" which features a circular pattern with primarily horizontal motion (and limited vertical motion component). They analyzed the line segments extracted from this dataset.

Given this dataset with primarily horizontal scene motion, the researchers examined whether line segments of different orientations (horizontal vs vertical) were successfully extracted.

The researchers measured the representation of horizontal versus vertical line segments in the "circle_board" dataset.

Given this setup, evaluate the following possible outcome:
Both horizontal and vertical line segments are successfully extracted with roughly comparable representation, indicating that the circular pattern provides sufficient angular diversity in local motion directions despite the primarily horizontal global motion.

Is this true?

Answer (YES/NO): NO